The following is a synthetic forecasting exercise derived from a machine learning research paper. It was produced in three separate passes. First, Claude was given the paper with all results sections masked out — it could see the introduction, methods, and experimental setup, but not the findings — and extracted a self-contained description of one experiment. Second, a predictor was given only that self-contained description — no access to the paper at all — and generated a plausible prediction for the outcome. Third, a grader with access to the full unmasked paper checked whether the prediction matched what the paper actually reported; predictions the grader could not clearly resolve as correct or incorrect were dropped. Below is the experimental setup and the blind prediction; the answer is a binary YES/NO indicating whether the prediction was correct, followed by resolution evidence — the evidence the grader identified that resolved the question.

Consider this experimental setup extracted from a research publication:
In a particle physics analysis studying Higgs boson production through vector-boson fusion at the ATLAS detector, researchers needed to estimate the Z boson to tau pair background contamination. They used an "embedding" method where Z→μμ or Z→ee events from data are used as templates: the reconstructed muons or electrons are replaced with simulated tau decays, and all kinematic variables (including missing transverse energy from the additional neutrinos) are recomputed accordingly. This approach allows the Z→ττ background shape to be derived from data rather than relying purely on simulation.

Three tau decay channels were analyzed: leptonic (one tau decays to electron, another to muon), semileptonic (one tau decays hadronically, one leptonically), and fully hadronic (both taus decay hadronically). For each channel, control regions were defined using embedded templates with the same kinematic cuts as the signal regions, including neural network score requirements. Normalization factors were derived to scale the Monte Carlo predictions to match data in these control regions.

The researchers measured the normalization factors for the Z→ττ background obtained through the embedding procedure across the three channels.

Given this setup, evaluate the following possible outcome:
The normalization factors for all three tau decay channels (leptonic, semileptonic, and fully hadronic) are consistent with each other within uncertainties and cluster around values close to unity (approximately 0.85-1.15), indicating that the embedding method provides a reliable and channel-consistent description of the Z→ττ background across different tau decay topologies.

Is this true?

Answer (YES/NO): YES